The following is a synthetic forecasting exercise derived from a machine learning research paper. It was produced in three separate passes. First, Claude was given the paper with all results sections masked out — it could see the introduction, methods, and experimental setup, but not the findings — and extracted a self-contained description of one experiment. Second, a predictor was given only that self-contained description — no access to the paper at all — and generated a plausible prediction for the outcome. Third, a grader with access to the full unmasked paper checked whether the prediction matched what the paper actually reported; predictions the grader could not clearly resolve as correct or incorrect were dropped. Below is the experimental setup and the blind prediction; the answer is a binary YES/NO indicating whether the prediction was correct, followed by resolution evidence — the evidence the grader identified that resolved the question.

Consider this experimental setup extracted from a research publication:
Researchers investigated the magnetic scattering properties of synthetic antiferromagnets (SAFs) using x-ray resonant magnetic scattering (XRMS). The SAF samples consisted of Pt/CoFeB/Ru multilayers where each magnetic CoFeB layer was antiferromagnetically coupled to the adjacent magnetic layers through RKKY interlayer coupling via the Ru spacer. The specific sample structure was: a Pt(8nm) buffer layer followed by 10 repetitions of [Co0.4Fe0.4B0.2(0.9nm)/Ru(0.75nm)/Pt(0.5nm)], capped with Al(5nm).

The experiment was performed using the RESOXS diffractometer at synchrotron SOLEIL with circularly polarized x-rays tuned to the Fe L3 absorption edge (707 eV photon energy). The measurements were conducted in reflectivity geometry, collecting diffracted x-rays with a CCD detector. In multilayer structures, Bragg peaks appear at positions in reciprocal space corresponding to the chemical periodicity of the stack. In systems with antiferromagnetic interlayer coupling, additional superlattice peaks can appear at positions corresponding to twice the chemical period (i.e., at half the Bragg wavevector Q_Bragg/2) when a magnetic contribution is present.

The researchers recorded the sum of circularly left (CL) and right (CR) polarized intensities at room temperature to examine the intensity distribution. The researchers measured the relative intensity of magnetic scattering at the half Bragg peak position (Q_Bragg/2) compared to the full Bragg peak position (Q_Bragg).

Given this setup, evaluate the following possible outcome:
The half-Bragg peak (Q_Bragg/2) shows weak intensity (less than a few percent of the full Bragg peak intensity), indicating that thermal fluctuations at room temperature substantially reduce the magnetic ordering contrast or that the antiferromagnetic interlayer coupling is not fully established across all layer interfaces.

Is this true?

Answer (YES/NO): NO